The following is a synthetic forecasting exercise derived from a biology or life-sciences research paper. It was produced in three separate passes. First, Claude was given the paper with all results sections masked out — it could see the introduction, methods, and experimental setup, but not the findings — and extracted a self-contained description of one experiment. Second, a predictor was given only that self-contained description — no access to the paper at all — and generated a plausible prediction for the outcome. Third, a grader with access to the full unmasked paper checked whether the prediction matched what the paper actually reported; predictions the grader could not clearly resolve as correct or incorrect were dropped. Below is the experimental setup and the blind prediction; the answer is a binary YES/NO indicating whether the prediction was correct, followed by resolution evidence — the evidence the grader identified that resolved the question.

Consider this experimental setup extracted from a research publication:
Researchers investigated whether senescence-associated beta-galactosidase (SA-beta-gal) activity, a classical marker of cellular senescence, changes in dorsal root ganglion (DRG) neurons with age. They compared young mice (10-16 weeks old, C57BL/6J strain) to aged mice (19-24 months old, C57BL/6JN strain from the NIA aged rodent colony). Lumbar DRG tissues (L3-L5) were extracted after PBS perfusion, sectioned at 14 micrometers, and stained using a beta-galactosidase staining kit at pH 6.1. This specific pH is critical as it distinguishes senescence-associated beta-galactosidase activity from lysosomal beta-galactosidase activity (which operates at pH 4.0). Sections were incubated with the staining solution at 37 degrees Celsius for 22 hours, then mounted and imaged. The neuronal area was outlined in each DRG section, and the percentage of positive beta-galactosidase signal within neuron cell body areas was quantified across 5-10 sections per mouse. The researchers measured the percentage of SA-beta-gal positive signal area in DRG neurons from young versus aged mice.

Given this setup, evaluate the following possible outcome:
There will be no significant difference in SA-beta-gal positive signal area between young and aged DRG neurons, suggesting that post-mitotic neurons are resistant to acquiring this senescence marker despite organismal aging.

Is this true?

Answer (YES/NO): NO